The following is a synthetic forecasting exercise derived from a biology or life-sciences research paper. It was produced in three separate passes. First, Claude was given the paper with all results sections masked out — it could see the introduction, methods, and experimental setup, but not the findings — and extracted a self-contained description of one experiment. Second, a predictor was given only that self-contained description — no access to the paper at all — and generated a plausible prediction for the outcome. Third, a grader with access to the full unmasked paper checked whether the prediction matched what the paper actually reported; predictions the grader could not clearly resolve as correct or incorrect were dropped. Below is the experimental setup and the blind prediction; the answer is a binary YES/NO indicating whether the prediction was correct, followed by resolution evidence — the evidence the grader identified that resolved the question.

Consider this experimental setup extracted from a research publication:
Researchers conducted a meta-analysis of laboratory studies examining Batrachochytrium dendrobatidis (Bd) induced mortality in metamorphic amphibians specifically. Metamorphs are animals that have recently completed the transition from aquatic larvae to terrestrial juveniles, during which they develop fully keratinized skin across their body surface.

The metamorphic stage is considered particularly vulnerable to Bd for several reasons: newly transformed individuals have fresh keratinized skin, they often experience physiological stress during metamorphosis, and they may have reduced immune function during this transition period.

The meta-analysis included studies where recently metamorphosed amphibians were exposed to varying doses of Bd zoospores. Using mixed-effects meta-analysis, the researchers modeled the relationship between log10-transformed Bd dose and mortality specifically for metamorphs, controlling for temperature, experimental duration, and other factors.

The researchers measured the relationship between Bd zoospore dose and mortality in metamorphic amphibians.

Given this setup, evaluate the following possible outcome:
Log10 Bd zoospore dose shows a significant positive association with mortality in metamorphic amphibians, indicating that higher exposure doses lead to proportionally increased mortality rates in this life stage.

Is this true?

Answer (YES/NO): YES